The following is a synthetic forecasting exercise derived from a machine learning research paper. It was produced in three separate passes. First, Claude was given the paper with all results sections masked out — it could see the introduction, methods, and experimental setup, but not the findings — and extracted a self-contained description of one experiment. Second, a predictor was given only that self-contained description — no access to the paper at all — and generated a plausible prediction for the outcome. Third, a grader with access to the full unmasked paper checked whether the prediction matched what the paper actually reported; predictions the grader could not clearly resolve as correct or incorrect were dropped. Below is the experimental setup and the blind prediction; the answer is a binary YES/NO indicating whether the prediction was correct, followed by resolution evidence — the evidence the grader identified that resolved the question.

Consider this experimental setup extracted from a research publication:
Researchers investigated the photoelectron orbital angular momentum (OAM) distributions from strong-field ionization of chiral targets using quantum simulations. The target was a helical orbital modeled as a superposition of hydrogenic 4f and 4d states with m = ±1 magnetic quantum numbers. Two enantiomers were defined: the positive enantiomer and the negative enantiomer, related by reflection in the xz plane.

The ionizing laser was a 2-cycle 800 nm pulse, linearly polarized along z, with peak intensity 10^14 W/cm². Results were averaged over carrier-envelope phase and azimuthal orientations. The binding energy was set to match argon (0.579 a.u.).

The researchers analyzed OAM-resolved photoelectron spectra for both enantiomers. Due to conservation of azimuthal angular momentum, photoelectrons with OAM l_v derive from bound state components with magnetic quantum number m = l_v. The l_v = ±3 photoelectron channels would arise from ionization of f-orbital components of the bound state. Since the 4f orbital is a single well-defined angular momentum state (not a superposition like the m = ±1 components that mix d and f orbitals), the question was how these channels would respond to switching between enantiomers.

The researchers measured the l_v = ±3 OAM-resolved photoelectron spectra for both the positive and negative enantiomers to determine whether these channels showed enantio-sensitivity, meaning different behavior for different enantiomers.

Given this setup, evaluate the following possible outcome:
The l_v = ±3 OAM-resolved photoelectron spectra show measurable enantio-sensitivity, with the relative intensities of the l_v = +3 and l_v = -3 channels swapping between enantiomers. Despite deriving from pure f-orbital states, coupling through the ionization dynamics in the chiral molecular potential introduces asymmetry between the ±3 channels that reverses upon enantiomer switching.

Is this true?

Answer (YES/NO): NO